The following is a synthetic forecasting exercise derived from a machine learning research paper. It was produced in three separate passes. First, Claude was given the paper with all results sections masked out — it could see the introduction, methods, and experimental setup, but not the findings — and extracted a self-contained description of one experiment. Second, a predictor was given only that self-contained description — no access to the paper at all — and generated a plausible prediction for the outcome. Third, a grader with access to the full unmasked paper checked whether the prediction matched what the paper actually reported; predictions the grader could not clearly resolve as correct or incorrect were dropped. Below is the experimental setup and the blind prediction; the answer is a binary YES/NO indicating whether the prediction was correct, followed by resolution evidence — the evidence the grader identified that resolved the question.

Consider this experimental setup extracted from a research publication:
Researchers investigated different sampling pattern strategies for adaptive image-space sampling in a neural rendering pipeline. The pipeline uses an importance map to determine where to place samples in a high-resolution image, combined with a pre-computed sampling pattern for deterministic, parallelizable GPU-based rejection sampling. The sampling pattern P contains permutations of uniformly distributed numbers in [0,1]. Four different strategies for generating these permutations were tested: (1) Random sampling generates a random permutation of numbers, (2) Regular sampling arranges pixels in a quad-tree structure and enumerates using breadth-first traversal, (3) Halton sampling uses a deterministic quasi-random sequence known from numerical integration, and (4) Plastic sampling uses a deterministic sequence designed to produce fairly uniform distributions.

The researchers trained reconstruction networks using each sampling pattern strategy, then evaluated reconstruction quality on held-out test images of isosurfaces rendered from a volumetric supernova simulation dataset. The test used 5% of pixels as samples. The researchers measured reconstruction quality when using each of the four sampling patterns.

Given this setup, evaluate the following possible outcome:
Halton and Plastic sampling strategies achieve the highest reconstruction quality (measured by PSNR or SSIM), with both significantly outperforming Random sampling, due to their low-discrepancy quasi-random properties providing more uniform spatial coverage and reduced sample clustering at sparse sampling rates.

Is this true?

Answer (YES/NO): NO